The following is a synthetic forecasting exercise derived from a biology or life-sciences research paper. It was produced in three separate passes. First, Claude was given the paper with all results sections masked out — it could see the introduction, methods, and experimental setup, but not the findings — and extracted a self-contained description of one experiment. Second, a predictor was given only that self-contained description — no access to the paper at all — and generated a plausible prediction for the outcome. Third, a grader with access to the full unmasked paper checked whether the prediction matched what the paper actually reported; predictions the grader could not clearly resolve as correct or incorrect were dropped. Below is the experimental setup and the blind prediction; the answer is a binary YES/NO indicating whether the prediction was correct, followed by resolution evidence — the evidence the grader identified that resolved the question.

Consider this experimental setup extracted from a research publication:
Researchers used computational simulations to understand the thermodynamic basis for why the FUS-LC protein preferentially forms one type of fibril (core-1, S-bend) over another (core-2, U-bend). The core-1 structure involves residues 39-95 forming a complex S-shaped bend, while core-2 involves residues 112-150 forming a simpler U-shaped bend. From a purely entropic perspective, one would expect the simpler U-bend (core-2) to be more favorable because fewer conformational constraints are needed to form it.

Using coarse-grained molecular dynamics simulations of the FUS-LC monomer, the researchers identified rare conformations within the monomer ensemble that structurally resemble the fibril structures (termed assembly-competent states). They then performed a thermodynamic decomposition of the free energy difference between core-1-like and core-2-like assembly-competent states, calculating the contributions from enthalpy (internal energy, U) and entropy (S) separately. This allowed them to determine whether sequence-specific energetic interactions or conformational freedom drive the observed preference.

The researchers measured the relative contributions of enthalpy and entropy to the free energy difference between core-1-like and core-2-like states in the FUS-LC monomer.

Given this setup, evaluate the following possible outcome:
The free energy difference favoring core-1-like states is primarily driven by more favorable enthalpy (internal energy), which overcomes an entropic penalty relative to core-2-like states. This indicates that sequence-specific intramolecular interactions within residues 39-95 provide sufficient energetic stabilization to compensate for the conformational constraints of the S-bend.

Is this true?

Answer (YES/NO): YES